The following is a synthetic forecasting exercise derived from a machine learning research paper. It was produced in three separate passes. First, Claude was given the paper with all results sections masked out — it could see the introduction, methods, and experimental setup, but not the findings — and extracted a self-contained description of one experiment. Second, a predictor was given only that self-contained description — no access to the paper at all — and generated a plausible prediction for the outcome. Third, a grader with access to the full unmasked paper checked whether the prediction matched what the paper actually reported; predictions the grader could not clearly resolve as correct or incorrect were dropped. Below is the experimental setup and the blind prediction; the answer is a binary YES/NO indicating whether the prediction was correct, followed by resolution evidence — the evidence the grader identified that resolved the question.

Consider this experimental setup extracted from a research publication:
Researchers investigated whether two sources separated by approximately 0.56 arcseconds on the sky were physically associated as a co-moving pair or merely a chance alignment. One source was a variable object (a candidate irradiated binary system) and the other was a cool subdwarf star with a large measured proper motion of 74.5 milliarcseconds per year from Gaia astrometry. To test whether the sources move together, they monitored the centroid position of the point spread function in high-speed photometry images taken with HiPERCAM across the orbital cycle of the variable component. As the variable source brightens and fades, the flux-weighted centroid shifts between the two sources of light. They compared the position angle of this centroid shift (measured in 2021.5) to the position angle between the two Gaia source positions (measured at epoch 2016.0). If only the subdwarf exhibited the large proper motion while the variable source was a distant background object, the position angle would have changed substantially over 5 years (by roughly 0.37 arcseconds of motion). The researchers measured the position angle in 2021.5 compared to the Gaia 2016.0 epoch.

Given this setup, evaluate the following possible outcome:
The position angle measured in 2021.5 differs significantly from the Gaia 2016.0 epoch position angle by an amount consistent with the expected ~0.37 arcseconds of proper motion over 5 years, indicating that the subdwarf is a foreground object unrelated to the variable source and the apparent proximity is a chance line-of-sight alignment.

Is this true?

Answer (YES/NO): NO